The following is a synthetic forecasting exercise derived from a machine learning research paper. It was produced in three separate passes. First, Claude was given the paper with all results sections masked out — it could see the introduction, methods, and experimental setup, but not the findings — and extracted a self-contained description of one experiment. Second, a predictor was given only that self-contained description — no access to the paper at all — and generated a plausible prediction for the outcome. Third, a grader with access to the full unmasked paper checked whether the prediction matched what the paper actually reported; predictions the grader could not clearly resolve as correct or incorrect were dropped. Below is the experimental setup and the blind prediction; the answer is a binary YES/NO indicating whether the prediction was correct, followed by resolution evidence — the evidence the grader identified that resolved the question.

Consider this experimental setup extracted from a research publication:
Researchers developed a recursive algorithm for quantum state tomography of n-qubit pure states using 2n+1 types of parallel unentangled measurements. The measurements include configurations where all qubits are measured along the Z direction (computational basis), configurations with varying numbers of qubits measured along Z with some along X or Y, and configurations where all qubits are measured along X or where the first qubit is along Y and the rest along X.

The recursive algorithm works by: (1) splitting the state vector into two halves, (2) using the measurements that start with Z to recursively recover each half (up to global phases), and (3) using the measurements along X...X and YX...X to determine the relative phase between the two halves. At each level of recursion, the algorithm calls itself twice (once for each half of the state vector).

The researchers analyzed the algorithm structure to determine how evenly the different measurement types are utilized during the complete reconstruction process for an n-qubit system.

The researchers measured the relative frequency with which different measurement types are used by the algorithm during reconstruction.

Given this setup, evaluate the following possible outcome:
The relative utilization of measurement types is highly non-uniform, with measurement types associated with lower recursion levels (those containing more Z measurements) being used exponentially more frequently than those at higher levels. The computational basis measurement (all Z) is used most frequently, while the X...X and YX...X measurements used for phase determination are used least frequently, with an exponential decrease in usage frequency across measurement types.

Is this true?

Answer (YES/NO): YES